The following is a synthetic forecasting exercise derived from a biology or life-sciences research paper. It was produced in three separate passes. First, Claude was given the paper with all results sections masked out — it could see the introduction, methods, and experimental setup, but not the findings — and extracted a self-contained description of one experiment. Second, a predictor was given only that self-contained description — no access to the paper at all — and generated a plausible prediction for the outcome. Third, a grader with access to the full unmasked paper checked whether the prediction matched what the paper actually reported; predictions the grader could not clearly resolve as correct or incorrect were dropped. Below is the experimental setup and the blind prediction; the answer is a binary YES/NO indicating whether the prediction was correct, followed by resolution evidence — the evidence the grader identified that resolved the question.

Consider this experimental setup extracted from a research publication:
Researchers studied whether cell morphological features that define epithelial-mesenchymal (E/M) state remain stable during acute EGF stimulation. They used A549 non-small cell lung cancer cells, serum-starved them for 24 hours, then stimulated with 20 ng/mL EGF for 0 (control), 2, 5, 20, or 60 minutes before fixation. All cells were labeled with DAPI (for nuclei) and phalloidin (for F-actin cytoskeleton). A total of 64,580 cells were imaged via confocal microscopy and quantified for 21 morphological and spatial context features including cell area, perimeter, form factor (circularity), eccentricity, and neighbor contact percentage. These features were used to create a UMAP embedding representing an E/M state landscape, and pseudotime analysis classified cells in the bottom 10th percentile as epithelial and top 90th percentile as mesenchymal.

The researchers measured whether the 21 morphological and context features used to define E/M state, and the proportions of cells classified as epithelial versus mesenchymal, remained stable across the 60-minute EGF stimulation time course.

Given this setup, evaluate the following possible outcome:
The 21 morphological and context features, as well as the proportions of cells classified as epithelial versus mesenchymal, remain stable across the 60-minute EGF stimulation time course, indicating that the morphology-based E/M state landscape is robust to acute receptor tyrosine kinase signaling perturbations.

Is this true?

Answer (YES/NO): YES